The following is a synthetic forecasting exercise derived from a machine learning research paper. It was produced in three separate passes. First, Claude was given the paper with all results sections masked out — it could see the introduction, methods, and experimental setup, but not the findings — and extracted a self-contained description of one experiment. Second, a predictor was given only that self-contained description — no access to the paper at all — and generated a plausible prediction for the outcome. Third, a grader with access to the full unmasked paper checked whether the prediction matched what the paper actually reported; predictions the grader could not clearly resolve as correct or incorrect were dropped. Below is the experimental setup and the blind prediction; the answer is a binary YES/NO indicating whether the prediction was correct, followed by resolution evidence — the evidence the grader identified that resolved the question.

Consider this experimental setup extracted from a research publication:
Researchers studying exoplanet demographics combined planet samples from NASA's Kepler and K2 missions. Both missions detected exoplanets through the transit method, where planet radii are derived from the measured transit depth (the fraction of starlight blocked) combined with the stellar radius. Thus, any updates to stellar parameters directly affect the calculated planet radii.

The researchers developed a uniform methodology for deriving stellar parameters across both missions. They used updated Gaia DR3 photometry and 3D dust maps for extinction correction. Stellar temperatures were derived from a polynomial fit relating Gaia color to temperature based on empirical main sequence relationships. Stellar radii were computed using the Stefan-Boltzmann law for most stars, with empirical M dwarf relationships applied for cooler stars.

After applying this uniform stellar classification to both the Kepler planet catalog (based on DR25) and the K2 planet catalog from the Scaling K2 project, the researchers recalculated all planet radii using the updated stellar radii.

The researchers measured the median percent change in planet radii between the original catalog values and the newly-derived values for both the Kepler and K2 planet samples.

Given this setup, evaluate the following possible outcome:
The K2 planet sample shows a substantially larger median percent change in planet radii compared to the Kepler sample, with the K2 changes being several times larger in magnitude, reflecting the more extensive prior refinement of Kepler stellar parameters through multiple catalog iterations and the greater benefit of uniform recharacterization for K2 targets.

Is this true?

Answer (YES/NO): NO